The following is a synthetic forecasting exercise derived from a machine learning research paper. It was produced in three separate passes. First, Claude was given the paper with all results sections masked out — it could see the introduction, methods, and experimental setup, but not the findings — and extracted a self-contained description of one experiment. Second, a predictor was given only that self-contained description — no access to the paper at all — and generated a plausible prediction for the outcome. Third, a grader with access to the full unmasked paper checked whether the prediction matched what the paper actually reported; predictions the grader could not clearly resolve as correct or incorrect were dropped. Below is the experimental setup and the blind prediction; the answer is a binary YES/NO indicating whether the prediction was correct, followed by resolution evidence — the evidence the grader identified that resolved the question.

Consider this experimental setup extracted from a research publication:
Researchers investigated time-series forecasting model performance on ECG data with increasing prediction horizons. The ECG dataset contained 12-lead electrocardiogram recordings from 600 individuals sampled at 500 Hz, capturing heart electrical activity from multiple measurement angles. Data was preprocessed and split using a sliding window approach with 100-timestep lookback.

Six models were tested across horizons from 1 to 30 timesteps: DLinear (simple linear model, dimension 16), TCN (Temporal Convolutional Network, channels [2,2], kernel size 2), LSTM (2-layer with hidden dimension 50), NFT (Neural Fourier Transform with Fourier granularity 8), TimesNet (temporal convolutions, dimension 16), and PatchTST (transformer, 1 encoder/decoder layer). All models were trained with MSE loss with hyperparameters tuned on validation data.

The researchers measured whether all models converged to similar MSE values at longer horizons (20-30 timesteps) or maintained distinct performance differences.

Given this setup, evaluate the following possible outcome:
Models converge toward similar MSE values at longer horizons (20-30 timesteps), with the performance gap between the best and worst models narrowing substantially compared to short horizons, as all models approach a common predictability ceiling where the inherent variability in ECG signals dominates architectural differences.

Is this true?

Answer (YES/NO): NO